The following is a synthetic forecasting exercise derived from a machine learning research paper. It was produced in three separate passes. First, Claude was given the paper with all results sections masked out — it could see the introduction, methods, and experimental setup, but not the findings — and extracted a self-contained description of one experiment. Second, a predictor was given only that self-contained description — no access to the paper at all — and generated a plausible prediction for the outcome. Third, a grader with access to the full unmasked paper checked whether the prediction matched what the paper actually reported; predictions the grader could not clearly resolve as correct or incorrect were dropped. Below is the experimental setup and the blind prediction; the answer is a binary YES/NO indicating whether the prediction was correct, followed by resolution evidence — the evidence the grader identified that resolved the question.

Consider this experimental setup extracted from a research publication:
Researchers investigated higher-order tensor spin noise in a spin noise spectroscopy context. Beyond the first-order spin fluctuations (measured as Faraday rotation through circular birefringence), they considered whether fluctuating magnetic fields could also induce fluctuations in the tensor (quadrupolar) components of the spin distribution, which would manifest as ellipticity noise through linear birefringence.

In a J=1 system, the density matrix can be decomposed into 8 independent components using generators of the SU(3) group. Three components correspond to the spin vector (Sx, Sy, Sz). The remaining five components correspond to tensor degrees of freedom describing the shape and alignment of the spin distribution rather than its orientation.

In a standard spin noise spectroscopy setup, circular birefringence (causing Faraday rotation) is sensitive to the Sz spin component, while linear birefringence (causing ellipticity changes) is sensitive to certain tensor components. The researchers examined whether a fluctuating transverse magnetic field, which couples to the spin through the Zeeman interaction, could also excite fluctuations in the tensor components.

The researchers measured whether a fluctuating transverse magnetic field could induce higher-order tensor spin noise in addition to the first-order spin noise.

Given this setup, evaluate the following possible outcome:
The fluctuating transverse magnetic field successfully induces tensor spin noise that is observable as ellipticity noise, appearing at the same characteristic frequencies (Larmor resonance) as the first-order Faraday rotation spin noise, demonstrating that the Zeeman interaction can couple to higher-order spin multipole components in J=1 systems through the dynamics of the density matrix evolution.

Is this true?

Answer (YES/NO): NO